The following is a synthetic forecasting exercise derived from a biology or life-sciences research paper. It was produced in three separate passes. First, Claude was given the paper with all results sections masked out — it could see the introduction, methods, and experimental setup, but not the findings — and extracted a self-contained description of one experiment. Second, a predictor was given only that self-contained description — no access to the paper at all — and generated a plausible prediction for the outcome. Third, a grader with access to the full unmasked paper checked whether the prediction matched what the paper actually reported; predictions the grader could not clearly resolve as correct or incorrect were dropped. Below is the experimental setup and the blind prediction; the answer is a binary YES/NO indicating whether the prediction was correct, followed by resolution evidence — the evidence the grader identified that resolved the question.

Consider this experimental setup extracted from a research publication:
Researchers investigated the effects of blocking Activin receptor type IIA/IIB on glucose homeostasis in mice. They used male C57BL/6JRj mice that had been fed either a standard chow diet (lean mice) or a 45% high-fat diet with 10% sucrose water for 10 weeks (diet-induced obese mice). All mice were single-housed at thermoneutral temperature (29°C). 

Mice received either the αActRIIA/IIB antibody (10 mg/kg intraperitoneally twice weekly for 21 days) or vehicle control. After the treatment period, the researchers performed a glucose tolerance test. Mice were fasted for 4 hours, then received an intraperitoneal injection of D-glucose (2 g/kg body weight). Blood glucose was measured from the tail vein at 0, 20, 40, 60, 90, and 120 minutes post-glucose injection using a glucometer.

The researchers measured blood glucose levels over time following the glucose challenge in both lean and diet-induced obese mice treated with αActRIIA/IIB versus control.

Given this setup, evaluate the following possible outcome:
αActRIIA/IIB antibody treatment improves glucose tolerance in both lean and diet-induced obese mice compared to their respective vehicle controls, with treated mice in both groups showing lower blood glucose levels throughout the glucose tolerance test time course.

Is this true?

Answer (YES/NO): NO